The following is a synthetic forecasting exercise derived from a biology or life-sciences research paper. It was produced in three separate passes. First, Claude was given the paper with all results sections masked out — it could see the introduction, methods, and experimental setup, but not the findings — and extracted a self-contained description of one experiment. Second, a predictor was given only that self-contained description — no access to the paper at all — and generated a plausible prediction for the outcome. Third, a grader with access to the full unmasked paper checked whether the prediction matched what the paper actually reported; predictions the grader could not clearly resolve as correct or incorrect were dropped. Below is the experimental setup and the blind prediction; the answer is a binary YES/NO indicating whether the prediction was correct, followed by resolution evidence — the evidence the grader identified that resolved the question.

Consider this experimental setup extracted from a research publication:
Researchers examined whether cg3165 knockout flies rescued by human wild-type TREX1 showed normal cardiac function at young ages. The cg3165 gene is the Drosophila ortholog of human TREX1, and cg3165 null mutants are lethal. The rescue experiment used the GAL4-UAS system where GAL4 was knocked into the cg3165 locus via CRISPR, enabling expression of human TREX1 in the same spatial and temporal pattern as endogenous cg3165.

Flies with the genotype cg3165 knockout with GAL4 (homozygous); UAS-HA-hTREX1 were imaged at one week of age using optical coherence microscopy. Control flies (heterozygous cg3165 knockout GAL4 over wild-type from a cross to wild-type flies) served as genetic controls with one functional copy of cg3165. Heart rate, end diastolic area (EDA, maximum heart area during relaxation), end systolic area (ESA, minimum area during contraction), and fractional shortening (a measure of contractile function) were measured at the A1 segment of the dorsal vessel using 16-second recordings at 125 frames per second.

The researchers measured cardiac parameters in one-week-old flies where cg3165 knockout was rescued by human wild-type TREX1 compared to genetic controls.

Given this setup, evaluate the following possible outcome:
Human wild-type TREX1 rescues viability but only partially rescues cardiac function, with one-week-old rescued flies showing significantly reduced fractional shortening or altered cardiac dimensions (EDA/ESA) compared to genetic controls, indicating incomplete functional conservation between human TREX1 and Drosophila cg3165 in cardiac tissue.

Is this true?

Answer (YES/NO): NO